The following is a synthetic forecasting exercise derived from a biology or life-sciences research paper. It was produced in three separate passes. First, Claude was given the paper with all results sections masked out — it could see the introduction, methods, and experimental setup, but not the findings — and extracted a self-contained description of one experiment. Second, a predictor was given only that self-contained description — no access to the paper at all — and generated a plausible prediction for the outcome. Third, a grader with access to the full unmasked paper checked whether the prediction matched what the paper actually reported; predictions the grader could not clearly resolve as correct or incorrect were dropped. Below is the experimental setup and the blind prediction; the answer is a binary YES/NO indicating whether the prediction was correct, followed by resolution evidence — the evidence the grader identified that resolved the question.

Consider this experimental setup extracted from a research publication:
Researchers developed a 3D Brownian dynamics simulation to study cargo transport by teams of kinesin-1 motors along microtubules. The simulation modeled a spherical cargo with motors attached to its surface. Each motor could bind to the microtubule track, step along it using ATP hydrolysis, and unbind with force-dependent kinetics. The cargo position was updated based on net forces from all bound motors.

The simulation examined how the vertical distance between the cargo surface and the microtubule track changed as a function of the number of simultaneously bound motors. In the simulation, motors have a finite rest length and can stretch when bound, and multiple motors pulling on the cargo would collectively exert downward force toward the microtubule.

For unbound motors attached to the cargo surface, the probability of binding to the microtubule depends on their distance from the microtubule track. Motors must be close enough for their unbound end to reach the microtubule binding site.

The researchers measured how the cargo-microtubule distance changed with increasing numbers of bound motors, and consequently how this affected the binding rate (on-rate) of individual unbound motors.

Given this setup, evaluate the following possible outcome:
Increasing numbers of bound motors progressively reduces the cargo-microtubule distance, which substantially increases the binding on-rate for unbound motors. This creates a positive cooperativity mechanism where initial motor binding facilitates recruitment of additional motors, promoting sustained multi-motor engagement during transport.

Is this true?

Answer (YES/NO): YES